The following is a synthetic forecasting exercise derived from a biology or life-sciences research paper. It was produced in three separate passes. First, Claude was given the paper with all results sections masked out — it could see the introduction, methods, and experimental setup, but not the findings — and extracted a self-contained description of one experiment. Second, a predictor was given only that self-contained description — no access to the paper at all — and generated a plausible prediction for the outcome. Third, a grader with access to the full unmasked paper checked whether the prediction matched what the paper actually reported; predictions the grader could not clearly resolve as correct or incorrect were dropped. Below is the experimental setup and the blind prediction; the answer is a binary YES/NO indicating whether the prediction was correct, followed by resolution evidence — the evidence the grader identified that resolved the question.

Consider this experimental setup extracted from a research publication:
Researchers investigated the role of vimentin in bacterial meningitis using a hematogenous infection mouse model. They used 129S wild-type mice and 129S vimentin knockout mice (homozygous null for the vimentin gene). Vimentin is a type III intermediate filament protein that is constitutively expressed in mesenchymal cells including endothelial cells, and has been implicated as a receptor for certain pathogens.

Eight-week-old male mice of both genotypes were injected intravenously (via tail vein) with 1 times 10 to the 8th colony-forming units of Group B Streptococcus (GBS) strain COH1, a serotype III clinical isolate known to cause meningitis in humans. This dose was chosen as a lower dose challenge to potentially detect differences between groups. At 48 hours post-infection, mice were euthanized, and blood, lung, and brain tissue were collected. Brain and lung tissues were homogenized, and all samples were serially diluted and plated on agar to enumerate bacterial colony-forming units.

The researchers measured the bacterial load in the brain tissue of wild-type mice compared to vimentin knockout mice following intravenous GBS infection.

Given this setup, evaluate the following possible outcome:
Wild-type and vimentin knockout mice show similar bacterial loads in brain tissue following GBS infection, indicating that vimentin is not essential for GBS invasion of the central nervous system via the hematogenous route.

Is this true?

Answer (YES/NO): NO